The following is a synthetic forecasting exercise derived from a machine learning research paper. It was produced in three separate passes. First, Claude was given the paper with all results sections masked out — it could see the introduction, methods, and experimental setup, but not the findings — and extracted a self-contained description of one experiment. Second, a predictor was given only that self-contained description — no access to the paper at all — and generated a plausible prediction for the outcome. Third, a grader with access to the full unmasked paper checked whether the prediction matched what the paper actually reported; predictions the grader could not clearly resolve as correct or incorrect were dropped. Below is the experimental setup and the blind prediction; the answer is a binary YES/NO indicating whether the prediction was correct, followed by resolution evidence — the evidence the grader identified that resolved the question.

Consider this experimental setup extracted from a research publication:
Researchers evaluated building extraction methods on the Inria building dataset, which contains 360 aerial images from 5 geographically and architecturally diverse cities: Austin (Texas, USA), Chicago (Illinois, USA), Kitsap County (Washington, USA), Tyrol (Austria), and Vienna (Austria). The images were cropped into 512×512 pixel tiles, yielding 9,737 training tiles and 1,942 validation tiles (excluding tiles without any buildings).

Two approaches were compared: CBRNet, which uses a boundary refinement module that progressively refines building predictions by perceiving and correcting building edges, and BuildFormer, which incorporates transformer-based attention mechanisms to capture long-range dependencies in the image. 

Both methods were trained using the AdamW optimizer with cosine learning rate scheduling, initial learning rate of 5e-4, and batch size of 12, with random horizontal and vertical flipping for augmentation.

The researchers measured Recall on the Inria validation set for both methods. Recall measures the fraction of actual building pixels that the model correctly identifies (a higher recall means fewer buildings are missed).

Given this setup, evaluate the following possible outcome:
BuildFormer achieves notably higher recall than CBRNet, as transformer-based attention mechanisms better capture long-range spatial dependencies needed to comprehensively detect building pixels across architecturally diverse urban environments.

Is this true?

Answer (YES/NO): NO